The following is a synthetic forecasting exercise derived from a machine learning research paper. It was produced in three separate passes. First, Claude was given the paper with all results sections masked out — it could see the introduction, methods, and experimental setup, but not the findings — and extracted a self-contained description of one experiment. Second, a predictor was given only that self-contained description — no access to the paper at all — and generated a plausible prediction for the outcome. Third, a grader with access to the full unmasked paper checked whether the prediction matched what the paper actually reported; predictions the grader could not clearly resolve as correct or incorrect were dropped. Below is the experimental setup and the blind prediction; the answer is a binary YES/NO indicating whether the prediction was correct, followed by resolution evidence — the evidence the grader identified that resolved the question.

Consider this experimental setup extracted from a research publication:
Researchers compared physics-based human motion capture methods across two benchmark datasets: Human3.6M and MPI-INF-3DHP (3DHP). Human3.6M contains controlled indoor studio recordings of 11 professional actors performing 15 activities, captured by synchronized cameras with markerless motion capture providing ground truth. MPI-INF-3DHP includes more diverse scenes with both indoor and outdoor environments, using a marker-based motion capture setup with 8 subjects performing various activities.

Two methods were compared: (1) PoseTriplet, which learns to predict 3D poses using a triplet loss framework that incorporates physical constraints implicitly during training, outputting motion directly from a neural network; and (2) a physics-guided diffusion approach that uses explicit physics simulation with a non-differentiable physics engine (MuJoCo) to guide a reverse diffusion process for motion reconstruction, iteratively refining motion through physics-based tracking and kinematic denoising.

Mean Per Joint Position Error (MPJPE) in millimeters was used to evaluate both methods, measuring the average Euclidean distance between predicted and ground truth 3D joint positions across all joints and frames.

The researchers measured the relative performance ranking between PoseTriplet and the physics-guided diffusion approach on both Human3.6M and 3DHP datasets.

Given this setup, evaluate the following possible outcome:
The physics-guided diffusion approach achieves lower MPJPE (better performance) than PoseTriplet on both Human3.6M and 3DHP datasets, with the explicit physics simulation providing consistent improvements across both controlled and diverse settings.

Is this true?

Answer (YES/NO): NO